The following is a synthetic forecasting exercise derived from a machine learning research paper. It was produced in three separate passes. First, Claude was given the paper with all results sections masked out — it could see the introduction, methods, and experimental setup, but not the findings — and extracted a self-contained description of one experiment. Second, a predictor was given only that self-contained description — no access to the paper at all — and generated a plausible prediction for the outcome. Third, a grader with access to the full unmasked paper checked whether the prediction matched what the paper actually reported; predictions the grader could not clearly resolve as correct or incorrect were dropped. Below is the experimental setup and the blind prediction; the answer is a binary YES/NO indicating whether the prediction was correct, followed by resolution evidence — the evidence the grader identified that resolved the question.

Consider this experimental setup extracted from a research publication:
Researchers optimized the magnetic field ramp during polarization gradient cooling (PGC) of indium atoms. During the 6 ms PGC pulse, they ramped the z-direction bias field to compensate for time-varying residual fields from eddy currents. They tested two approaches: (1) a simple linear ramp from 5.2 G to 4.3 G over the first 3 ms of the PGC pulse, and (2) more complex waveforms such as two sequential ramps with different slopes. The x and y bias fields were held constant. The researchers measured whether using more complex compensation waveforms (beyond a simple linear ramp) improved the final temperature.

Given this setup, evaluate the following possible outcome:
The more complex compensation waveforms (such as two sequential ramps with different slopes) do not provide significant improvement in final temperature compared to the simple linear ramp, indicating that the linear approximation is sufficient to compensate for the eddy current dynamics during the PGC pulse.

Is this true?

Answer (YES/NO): YES